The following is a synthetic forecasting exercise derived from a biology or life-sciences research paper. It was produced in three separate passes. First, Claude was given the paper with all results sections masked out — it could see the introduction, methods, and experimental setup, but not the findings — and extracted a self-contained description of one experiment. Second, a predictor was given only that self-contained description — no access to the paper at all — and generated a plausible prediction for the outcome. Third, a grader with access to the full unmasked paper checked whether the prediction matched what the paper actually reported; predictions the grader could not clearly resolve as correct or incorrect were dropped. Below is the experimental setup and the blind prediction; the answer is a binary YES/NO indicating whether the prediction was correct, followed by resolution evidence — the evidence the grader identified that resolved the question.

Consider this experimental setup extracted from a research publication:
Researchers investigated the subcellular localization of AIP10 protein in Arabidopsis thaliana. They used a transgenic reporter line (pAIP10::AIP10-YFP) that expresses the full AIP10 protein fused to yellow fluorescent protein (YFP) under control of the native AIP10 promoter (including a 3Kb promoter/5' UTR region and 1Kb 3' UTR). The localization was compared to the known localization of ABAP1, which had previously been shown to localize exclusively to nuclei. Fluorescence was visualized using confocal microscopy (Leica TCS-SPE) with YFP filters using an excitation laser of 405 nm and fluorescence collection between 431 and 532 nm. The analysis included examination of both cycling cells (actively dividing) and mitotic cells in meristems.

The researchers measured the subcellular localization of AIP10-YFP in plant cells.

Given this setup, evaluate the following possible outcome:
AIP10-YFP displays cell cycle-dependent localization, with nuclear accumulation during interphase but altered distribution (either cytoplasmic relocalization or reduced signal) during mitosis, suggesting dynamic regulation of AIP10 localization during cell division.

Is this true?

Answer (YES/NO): YES